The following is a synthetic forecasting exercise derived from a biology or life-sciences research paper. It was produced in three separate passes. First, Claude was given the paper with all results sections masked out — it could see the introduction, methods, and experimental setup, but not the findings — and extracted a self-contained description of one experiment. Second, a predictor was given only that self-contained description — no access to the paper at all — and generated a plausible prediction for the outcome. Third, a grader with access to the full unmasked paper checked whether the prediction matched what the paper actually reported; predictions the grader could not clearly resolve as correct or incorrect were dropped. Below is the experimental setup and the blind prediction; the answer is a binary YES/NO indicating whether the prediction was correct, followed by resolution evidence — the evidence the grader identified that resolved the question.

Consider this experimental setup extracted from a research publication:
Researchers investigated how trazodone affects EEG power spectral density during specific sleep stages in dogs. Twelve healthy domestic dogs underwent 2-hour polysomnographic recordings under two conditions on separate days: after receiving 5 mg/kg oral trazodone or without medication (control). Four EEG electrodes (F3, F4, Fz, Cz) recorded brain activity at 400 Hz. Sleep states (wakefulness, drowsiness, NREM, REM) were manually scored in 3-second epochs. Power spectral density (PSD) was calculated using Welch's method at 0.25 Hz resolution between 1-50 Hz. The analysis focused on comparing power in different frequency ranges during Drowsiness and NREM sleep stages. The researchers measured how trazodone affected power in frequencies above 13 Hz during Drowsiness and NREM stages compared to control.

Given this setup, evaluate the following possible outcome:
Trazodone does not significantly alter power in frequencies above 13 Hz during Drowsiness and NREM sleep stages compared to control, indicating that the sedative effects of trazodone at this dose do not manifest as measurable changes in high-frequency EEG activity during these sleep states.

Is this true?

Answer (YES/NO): NO